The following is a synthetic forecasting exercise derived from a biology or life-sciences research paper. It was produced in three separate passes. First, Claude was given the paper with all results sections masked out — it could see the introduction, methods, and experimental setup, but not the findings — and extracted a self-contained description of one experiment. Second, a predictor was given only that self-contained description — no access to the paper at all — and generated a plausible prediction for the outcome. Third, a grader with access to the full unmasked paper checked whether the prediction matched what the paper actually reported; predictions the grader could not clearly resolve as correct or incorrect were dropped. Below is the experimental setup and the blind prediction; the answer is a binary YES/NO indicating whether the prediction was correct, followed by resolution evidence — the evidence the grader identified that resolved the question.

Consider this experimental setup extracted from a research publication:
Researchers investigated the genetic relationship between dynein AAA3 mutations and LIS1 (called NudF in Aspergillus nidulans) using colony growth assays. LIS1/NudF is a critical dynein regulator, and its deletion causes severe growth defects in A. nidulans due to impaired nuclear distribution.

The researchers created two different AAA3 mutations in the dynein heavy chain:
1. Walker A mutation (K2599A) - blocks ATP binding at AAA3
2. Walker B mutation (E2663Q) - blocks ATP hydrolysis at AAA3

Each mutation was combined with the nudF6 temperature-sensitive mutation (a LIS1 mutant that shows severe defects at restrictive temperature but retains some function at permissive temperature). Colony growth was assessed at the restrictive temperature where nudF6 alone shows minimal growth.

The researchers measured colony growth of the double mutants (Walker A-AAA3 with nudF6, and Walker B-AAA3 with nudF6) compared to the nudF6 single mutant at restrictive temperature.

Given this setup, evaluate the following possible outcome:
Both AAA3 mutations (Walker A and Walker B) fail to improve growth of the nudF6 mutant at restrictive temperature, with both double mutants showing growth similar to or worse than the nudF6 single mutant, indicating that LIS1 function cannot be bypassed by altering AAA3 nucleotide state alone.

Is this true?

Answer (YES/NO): NO